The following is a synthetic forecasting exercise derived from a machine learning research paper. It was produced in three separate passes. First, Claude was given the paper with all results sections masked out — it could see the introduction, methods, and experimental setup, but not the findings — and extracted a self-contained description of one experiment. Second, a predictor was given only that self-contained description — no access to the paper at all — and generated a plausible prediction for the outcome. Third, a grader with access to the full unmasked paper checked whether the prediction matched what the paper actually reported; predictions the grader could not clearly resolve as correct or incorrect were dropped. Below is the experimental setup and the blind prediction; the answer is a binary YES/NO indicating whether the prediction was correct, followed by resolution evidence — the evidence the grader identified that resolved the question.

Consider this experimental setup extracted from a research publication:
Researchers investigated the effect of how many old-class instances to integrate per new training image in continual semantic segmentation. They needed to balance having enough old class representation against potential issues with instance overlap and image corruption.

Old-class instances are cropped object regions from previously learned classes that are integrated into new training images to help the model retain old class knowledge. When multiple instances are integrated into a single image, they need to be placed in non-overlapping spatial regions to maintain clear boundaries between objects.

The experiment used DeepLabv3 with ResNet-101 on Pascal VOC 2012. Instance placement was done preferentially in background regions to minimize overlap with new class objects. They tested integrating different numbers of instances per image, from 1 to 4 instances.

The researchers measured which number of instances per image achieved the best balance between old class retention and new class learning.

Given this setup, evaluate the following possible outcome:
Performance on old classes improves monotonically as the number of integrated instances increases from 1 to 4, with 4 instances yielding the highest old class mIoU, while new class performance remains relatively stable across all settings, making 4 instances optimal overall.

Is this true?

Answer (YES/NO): NO